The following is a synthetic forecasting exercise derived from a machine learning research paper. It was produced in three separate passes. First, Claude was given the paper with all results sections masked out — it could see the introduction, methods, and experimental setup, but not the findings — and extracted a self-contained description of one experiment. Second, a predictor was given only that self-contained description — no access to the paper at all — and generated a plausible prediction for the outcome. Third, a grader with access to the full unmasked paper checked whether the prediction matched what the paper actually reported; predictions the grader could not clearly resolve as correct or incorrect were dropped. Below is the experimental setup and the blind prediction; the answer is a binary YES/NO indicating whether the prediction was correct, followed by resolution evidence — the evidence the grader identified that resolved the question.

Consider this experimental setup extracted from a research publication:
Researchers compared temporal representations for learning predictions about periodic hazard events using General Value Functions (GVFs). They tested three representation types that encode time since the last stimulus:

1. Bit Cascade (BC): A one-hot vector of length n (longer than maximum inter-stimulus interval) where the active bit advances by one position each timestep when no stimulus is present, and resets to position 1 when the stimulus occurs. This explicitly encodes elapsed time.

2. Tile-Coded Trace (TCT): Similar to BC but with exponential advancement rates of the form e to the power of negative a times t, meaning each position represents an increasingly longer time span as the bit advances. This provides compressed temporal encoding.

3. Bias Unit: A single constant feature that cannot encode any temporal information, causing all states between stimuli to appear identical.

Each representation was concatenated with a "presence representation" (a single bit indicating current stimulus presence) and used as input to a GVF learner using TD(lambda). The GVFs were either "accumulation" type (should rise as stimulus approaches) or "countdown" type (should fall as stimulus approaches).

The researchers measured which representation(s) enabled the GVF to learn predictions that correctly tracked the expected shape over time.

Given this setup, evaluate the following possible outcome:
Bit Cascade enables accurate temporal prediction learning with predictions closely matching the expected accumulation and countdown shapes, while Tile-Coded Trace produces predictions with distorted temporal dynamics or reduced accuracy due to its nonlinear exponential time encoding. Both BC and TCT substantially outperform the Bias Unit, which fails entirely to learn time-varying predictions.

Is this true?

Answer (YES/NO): NO